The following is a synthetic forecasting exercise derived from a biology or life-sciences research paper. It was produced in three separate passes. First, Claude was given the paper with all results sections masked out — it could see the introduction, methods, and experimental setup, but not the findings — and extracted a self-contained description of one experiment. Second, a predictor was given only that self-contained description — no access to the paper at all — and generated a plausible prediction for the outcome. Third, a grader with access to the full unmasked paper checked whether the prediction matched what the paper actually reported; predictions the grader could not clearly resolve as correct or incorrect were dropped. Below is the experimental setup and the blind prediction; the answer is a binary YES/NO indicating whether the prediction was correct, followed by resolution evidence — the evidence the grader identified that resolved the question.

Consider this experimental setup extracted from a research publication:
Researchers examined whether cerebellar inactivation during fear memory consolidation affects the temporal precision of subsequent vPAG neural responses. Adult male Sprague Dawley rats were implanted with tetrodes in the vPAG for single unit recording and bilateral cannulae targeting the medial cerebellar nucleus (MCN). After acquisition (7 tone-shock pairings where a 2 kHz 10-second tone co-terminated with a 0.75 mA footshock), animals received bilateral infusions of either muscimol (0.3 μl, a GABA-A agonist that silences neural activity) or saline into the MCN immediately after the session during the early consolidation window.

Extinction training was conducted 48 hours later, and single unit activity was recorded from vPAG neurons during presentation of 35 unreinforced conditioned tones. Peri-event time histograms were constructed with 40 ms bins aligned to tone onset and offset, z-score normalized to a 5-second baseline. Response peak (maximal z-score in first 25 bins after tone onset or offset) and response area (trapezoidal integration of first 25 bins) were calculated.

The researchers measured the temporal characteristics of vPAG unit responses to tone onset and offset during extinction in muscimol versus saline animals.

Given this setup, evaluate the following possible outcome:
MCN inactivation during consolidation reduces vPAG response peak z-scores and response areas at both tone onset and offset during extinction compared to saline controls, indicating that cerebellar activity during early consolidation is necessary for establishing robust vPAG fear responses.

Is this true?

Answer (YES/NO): NO